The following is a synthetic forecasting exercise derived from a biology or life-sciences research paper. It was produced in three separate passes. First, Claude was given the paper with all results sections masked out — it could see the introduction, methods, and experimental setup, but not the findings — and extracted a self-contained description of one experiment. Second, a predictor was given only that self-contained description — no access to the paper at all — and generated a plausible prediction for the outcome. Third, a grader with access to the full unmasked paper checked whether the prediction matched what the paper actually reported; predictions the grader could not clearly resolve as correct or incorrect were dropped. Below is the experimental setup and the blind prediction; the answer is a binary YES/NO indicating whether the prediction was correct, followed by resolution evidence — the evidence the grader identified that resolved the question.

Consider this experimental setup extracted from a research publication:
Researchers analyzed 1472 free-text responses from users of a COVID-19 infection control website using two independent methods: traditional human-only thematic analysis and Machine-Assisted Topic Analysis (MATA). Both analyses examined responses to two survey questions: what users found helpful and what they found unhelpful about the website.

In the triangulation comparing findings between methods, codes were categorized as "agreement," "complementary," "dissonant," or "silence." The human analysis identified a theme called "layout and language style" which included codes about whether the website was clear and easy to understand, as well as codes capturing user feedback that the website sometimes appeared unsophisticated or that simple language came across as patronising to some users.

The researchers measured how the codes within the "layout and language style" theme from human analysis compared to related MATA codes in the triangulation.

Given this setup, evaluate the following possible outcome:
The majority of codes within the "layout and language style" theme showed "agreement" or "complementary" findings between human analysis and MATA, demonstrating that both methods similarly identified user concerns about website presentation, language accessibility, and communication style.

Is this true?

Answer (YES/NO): YES